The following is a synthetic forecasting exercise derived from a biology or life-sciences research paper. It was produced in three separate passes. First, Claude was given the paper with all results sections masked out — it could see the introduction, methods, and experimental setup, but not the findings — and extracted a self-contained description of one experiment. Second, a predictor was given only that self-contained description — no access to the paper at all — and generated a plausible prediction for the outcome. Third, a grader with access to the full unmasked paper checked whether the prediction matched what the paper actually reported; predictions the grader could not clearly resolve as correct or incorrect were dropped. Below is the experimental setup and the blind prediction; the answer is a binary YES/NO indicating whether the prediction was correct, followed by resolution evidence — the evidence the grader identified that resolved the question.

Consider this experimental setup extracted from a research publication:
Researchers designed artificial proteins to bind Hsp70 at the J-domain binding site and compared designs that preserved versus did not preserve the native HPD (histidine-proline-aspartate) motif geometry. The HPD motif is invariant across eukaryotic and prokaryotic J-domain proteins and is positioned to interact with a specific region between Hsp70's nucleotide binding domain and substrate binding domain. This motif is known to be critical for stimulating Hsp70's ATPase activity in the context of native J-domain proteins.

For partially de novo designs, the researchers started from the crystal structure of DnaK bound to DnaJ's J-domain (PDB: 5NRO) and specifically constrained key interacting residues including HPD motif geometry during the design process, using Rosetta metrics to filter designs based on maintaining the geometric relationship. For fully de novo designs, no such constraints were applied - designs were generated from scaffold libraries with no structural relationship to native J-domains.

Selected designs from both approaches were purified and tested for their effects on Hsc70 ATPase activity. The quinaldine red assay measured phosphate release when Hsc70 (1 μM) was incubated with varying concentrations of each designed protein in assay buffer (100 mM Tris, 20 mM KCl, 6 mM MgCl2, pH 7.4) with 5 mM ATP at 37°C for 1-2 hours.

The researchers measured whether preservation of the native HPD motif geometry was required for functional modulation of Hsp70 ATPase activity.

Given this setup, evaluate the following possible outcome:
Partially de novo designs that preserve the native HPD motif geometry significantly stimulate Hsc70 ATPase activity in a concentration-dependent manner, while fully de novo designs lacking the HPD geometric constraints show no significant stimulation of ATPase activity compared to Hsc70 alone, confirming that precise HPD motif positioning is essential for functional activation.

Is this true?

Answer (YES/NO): NO